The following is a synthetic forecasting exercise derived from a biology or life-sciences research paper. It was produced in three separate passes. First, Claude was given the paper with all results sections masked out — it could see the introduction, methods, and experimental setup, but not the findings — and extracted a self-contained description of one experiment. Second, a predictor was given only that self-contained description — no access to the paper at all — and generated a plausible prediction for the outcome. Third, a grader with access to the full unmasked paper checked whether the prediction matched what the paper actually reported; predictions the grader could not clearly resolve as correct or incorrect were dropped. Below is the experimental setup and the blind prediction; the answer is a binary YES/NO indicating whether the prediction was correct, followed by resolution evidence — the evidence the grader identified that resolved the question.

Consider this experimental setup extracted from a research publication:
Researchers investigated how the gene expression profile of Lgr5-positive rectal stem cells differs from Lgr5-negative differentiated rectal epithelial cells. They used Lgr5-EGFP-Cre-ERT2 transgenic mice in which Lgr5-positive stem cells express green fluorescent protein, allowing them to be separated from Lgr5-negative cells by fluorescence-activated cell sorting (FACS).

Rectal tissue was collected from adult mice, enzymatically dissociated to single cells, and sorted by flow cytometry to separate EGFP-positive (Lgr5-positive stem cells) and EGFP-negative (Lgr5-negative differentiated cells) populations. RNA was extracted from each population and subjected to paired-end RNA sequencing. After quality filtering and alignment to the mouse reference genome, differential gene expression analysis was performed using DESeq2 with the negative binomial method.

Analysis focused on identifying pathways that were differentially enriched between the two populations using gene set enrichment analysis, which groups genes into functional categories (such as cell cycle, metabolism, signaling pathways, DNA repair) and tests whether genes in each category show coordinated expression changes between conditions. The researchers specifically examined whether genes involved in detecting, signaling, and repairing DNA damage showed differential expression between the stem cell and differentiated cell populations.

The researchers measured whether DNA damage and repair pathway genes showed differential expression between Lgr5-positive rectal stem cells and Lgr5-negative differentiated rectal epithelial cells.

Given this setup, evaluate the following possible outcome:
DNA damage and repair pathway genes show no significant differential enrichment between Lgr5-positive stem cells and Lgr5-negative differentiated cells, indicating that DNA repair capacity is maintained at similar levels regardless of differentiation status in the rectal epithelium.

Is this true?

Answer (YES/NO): NO